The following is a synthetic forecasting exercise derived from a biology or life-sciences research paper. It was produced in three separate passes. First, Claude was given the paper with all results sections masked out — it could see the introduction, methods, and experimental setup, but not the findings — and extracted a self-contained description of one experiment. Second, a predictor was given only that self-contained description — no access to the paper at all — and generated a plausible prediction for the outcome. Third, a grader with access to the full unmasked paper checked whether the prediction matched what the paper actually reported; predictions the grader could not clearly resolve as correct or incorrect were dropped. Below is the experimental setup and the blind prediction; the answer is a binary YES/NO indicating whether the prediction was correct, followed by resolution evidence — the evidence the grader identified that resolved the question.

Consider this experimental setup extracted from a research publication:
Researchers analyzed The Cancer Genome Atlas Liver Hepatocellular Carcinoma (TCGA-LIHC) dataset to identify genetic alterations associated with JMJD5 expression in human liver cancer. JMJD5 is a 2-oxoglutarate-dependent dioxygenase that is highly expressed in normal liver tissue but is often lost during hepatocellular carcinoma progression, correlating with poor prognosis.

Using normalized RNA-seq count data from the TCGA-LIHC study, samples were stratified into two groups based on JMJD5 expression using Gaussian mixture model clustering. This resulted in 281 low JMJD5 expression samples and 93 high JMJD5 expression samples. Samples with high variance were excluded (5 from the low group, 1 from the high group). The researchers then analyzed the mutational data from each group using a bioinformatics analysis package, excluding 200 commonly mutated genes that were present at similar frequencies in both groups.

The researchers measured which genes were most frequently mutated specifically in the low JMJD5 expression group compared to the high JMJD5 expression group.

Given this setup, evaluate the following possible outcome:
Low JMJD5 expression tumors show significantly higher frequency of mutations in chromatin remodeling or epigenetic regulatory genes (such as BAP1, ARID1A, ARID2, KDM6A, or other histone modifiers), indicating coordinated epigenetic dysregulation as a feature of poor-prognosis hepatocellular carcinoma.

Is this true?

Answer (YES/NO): NO